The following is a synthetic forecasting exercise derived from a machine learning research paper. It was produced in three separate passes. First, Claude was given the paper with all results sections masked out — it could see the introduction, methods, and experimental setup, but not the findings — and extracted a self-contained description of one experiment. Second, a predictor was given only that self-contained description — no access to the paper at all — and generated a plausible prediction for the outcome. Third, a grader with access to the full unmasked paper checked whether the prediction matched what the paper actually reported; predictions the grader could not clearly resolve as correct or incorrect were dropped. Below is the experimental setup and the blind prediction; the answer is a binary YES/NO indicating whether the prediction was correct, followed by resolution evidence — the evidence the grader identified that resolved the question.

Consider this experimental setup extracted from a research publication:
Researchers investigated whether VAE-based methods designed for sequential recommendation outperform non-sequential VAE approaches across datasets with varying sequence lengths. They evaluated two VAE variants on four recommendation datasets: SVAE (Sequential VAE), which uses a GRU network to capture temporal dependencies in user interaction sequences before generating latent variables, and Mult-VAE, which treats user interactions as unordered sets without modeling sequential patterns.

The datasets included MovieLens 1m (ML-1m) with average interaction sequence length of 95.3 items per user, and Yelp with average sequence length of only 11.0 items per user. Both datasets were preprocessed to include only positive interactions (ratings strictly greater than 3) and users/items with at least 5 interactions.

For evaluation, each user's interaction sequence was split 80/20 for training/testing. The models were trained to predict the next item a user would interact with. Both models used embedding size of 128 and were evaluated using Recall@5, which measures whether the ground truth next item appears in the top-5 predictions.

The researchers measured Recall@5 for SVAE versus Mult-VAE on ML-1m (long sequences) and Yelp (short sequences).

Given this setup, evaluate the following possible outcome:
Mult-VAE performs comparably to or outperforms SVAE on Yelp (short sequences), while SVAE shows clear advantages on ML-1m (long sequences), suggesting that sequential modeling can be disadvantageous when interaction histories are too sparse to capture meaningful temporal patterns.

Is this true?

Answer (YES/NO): YES